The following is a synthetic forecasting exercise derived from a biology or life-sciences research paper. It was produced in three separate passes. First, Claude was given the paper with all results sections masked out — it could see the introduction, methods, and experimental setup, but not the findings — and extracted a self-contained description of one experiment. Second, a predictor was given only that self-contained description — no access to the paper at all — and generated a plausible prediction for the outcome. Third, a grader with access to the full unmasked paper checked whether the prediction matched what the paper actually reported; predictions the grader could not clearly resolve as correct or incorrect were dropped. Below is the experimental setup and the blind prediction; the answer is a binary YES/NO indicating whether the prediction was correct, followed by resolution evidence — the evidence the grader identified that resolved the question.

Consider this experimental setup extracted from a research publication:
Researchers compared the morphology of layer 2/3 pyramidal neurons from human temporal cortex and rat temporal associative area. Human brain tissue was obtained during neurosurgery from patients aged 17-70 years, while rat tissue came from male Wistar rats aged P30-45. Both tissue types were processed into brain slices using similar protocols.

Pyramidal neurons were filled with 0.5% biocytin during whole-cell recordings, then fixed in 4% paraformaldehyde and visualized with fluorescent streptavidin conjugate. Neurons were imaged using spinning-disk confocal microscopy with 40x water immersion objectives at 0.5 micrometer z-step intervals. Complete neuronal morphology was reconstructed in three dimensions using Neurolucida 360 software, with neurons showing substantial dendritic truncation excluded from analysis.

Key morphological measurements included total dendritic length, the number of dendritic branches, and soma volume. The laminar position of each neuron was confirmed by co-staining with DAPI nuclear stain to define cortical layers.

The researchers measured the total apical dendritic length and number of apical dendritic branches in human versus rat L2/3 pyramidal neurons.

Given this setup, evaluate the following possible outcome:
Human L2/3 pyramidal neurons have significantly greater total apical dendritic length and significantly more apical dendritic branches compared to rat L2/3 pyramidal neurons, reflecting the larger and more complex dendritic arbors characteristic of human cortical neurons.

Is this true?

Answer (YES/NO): YES